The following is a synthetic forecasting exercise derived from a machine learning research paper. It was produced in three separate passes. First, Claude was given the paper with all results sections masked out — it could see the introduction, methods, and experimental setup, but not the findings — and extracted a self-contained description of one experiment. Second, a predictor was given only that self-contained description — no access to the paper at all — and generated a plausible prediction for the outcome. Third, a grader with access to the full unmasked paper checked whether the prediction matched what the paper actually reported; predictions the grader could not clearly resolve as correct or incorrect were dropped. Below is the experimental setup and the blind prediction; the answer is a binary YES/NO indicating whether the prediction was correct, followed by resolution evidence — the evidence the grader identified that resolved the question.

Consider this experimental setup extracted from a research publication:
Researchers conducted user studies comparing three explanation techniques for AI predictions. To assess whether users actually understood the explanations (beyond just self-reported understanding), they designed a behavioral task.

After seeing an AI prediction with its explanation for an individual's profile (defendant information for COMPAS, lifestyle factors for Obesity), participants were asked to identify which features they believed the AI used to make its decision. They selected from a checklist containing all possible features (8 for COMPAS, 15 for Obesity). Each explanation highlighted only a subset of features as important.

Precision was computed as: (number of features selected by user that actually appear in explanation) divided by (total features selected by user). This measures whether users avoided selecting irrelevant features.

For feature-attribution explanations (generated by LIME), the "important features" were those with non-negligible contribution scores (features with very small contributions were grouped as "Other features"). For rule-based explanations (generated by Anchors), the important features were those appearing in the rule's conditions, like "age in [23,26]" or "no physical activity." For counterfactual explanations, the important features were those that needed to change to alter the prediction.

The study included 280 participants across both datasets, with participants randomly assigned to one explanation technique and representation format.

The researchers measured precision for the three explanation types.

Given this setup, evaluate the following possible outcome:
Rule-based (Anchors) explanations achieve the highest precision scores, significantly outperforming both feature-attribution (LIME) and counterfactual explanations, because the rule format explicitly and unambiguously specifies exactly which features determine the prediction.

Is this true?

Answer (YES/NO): YES